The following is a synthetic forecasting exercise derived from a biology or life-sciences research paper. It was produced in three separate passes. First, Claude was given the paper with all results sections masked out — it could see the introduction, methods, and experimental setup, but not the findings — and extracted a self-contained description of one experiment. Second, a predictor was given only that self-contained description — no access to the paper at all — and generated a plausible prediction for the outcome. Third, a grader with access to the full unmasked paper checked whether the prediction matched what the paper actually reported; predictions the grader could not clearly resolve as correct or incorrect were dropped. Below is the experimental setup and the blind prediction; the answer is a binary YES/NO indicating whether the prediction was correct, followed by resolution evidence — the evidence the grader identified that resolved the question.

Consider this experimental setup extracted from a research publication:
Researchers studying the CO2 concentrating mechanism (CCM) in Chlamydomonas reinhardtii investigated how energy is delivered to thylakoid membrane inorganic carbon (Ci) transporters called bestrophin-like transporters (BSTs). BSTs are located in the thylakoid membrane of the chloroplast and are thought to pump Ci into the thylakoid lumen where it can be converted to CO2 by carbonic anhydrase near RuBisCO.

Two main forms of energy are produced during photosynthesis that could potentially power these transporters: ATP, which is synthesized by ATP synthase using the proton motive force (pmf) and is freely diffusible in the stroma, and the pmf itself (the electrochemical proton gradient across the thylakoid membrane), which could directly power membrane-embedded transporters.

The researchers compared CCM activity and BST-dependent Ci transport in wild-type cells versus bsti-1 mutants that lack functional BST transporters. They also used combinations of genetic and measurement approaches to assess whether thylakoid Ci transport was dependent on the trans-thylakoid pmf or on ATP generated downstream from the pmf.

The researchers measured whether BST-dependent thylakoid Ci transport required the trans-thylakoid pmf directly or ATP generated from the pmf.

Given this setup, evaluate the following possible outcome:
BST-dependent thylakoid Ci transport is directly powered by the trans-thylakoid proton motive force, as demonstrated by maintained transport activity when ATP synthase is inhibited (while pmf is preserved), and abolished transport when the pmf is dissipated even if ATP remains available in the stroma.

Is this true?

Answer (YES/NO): NO